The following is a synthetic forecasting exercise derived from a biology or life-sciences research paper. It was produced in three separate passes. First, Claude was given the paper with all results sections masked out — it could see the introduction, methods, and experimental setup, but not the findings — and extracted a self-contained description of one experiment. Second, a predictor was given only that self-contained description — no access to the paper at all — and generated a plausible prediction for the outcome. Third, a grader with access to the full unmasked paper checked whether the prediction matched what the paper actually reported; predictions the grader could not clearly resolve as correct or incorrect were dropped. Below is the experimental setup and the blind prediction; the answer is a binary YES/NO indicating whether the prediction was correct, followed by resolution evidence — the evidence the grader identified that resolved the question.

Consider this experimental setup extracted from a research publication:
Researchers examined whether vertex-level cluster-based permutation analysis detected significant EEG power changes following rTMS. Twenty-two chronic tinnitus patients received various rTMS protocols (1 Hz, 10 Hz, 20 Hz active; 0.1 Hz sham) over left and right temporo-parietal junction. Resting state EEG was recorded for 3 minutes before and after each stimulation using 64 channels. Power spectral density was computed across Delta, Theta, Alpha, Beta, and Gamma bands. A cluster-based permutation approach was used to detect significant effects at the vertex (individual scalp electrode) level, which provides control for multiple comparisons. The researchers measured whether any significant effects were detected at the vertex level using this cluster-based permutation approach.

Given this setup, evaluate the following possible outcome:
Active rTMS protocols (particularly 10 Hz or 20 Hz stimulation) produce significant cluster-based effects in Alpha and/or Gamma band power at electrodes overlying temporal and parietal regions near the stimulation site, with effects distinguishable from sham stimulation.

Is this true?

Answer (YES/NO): NO